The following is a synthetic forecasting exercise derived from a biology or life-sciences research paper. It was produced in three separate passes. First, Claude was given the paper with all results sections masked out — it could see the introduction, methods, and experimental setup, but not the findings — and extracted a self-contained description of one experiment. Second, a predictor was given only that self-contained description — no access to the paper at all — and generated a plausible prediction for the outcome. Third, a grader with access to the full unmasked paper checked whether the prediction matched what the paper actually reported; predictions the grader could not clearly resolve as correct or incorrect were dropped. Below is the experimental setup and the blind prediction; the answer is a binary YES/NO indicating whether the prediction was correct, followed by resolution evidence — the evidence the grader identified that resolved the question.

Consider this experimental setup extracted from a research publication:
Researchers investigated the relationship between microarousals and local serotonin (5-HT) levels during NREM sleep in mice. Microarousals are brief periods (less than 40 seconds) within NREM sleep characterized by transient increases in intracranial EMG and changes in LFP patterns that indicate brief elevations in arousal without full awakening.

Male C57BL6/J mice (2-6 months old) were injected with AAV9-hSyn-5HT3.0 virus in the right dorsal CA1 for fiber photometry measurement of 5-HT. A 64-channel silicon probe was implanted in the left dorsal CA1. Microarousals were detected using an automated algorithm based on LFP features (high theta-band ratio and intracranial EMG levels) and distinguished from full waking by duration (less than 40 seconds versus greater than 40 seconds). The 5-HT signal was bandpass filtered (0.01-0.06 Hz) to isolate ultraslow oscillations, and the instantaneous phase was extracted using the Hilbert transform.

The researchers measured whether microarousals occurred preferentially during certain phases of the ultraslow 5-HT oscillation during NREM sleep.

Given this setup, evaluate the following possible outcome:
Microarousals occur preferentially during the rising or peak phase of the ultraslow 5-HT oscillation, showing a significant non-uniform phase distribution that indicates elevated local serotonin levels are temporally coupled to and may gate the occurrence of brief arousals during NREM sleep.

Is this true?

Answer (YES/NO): YES